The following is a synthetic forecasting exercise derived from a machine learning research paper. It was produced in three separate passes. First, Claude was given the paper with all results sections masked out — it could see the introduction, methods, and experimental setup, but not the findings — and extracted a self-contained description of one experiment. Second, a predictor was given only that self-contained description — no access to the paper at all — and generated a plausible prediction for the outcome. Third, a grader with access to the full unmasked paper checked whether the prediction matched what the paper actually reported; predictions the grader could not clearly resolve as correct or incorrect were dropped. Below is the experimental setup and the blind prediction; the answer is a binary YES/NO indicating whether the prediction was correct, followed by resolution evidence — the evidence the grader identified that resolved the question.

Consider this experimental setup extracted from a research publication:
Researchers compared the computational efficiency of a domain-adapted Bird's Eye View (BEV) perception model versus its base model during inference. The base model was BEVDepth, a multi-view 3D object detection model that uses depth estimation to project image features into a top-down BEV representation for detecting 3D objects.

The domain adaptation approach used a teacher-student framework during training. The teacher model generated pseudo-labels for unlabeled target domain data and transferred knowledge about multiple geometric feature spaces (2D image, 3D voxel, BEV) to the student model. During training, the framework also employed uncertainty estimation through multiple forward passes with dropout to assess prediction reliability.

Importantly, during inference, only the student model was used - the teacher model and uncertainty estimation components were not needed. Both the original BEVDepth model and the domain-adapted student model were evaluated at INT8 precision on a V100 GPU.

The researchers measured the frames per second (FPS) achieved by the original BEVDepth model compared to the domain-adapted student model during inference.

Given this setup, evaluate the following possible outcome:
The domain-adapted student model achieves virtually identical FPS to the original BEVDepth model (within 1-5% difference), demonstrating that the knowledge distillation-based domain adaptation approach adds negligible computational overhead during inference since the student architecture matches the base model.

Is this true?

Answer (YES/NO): YES